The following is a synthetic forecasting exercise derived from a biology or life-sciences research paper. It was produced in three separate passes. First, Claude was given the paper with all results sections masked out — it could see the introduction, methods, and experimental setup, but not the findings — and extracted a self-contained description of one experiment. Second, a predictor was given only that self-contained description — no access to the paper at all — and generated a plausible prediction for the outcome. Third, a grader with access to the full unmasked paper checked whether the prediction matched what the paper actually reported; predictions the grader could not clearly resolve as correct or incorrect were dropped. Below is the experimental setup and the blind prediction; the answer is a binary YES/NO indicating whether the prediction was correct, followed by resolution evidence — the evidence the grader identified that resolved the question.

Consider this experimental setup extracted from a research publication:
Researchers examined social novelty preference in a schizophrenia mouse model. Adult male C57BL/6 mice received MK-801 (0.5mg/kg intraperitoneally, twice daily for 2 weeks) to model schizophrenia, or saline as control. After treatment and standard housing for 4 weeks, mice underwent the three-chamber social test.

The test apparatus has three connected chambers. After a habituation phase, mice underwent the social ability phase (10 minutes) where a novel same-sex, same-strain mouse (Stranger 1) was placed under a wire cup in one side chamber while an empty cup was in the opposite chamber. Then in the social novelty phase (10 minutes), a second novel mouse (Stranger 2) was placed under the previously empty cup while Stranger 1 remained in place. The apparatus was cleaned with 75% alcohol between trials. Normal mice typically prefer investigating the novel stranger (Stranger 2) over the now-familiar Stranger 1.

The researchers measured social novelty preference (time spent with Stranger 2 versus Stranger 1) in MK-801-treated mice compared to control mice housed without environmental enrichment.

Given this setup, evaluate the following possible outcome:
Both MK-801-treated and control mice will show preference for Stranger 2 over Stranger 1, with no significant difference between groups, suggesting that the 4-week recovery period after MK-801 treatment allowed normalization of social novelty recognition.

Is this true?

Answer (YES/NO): NO